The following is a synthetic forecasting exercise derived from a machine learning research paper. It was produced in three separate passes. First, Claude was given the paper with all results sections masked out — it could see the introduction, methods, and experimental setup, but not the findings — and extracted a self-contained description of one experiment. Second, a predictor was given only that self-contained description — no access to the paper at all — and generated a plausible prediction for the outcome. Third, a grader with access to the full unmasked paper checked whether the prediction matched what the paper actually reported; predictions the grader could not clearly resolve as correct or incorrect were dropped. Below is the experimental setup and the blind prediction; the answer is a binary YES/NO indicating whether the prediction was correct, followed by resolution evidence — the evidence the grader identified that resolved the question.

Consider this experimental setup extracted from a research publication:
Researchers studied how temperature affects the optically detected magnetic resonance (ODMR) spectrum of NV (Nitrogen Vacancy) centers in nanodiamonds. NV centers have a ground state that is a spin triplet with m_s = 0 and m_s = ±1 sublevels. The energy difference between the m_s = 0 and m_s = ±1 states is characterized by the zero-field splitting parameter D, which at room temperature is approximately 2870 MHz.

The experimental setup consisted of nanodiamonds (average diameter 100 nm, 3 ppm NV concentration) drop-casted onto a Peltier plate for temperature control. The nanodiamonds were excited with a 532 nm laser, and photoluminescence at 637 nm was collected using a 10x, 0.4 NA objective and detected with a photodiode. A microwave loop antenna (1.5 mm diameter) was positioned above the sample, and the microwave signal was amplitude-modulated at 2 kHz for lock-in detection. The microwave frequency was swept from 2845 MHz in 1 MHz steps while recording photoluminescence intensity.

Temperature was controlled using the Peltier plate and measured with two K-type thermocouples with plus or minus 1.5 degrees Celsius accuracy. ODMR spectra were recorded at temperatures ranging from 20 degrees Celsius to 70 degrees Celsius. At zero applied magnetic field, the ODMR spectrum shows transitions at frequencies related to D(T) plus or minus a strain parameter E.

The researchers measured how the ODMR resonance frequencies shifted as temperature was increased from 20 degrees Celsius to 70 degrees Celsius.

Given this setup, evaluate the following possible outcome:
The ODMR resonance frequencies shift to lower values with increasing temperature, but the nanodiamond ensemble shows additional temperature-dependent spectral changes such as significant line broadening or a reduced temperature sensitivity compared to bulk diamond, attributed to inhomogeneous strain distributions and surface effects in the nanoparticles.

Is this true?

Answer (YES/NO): NO